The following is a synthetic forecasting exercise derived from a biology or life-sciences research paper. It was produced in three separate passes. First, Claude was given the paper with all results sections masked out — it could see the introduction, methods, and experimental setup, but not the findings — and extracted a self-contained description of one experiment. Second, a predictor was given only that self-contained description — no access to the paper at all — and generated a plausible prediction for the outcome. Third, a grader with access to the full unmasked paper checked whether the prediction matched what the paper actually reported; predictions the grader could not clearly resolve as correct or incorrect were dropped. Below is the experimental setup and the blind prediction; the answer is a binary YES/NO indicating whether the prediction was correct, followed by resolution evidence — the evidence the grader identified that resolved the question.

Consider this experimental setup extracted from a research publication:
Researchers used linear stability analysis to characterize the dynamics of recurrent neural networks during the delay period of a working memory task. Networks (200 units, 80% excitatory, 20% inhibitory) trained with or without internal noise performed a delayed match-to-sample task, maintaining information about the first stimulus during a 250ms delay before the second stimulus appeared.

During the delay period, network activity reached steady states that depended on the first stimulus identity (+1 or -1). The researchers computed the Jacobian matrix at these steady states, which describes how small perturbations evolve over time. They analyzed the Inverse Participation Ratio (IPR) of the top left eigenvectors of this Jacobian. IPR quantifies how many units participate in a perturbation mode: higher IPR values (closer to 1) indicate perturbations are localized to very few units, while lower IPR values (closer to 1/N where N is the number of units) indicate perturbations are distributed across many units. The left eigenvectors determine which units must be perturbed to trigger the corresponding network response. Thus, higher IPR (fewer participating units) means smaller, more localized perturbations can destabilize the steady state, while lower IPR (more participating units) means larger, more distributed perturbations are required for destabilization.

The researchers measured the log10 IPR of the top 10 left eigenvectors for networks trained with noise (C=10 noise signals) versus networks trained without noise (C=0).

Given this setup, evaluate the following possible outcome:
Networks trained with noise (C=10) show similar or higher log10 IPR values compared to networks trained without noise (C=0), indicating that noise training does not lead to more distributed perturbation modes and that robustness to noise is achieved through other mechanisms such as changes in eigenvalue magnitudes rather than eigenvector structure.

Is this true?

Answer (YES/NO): NO